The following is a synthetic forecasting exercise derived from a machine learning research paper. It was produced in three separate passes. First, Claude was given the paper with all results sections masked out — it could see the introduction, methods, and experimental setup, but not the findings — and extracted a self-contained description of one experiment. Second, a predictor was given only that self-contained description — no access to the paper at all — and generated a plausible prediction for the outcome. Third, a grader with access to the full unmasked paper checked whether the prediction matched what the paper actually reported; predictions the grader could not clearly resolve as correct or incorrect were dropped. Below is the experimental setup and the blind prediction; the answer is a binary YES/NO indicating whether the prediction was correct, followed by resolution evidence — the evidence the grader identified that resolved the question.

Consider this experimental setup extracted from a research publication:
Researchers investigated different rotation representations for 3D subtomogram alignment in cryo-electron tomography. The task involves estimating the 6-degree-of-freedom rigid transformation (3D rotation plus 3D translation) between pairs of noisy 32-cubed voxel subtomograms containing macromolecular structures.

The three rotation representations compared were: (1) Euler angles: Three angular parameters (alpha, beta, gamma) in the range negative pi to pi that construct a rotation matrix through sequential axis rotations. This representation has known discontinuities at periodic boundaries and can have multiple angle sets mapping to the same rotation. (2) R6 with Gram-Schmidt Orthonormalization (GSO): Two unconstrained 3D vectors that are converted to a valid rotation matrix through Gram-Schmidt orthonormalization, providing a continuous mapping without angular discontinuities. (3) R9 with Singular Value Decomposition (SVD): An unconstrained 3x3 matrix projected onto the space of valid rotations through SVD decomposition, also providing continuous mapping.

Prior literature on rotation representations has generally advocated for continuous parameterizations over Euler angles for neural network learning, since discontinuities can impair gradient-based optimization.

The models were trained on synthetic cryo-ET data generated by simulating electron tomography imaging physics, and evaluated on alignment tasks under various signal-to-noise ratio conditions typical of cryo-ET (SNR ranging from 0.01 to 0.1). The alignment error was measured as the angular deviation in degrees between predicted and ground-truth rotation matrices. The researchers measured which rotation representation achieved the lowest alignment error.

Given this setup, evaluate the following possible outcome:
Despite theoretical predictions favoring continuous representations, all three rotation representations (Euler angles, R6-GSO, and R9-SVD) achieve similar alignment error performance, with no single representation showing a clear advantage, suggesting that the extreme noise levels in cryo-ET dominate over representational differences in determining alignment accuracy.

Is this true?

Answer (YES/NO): NO